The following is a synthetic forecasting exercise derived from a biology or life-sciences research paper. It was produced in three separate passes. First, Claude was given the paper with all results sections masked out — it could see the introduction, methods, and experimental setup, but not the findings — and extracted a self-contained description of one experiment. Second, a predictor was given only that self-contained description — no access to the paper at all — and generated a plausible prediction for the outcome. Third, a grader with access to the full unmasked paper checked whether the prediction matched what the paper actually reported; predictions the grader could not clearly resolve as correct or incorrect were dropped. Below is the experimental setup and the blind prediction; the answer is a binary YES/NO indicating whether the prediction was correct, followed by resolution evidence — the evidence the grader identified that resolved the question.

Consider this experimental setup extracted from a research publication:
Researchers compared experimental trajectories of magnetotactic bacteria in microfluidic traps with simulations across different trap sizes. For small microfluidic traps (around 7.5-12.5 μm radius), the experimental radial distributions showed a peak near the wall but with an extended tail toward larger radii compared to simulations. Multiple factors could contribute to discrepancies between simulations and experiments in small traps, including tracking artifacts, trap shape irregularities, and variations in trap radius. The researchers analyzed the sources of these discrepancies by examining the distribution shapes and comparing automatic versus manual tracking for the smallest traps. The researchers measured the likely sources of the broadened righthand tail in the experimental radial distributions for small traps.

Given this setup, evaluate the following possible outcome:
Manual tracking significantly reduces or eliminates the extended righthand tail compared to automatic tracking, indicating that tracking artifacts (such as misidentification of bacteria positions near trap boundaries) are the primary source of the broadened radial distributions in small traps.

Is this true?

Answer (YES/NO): NO